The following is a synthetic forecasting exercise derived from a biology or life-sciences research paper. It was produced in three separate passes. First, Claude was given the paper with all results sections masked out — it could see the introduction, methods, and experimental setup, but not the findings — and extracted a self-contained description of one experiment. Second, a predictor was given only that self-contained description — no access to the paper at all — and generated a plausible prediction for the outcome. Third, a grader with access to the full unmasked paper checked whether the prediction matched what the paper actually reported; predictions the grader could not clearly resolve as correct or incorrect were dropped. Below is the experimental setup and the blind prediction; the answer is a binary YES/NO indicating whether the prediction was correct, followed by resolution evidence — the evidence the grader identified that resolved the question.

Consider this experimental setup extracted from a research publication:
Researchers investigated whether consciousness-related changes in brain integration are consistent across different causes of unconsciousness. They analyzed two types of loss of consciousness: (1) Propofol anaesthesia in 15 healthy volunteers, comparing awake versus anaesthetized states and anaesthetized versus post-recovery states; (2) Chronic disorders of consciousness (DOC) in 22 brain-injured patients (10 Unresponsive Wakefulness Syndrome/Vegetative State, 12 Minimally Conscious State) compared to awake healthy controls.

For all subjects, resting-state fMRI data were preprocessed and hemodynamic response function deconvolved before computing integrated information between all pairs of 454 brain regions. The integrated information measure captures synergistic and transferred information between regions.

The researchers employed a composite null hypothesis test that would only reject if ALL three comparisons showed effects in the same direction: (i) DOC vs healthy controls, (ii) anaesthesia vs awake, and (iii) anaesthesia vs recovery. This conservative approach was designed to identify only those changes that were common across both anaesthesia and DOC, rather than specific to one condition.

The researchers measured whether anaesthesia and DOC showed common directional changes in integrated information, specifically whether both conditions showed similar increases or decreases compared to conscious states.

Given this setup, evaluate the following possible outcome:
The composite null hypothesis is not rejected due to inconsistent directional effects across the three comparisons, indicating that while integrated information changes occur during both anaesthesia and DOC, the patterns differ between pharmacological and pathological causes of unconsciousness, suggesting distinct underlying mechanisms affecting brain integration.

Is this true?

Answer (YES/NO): NO